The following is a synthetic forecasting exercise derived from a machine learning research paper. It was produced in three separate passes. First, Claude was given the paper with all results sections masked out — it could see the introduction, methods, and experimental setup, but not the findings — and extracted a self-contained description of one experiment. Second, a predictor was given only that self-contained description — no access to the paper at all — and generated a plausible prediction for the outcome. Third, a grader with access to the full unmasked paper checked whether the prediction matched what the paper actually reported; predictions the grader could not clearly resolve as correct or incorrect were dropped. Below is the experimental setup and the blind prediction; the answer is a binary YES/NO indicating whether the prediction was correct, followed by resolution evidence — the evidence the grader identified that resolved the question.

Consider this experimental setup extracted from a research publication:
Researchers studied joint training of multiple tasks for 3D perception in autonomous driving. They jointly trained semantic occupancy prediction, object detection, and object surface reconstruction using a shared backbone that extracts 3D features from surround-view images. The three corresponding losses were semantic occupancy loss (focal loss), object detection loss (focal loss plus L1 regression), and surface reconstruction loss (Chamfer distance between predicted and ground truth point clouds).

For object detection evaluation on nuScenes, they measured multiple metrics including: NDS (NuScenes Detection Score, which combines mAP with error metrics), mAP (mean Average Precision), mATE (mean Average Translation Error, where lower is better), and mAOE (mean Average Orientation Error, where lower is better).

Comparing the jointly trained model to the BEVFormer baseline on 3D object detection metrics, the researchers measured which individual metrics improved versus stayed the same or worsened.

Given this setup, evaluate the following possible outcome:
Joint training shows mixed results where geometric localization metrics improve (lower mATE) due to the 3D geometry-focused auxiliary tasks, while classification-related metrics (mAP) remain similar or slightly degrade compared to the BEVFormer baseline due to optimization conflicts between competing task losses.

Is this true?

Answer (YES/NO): NO